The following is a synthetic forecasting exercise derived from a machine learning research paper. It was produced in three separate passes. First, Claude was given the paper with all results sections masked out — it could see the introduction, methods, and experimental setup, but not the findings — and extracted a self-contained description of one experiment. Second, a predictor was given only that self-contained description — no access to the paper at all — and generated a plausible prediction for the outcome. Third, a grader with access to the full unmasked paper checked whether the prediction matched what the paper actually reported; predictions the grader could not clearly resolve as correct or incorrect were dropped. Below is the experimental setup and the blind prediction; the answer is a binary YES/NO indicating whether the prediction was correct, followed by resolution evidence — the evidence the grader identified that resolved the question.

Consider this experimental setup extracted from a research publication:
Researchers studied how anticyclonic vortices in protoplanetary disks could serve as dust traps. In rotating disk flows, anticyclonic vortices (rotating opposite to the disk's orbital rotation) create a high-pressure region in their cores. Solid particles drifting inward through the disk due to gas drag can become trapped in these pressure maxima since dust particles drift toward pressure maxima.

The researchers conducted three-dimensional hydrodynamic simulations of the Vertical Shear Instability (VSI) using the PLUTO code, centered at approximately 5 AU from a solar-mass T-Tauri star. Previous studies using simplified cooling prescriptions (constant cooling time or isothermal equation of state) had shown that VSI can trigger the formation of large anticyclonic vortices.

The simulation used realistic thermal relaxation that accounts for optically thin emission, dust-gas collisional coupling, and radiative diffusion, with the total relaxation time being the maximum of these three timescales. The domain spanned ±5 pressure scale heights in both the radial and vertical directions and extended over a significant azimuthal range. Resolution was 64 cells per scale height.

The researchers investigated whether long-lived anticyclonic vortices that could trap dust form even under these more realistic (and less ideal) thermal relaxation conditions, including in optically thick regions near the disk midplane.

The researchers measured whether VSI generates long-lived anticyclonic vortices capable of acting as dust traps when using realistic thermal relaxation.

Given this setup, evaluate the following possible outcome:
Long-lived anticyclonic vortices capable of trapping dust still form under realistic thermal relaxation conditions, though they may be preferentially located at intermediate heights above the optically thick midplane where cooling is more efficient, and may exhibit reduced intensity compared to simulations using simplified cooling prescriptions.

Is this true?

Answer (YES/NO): NO